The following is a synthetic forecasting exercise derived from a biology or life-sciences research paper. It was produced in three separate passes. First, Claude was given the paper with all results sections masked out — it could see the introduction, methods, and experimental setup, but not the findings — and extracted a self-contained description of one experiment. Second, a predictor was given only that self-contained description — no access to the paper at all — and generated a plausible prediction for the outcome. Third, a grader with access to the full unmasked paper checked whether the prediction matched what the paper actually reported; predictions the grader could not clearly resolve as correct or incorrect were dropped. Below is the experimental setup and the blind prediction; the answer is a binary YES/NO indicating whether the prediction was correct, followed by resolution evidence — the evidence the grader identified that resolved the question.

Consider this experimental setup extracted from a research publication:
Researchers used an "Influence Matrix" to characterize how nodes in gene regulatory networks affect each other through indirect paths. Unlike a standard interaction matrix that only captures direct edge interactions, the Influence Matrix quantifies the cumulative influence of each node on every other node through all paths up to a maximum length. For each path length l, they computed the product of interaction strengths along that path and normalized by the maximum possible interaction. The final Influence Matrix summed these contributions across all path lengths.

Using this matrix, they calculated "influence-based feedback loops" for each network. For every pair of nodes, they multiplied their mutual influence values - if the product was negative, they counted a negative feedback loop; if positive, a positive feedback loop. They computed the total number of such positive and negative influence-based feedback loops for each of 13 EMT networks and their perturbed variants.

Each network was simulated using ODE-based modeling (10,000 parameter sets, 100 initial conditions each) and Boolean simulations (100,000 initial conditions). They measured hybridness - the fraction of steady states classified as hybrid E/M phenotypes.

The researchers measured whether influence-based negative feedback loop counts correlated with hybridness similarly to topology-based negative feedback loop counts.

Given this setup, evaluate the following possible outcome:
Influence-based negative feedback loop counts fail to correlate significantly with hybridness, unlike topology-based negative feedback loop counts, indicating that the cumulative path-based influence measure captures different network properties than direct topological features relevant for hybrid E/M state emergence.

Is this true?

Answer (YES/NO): YES